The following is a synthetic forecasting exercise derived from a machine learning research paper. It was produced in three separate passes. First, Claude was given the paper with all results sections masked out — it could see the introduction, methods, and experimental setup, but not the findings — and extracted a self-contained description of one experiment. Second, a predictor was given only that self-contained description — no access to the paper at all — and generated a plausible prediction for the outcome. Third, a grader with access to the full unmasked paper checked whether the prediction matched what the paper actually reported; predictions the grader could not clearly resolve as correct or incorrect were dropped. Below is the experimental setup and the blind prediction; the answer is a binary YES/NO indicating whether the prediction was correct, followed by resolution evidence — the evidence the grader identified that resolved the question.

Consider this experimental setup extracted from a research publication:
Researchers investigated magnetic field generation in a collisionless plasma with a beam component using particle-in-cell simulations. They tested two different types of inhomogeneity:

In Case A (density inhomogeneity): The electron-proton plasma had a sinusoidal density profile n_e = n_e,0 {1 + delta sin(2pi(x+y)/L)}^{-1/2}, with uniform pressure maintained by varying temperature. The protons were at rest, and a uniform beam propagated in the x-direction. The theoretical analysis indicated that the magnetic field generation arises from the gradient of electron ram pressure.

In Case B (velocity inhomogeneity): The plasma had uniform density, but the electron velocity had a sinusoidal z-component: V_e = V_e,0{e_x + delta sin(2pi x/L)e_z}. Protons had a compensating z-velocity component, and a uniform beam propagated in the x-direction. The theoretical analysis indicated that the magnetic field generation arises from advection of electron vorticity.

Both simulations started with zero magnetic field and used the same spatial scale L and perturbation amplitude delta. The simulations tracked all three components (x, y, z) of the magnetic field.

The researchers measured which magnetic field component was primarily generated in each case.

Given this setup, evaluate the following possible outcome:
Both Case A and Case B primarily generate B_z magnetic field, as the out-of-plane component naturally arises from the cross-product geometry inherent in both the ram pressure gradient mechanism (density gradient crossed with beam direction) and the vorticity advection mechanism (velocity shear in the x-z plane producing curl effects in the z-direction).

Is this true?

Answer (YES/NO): NO